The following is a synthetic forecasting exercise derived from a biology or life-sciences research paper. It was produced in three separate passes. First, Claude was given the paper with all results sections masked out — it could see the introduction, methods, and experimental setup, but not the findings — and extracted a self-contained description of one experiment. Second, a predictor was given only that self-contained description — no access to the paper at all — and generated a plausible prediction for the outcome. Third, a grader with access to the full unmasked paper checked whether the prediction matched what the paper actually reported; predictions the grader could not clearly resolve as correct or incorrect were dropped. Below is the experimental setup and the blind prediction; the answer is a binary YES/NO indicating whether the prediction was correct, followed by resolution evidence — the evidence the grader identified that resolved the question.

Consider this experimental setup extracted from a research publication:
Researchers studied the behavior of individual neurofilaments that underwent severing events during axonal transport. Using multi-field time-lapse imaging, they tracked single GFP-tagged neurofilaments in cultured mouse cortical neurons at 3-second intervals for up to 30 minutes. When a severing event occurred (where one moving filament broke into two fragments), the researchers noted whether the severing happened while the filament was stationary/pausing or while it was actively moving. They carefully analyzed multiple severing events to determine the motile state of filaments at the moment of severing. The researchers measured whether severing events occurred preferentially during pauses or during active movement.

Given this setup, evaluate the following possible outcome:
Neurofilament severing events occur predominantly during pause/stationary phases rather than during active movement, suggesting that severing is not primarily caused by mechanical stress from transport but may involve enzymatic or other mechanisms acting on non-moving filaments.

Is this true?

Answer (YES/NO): NO